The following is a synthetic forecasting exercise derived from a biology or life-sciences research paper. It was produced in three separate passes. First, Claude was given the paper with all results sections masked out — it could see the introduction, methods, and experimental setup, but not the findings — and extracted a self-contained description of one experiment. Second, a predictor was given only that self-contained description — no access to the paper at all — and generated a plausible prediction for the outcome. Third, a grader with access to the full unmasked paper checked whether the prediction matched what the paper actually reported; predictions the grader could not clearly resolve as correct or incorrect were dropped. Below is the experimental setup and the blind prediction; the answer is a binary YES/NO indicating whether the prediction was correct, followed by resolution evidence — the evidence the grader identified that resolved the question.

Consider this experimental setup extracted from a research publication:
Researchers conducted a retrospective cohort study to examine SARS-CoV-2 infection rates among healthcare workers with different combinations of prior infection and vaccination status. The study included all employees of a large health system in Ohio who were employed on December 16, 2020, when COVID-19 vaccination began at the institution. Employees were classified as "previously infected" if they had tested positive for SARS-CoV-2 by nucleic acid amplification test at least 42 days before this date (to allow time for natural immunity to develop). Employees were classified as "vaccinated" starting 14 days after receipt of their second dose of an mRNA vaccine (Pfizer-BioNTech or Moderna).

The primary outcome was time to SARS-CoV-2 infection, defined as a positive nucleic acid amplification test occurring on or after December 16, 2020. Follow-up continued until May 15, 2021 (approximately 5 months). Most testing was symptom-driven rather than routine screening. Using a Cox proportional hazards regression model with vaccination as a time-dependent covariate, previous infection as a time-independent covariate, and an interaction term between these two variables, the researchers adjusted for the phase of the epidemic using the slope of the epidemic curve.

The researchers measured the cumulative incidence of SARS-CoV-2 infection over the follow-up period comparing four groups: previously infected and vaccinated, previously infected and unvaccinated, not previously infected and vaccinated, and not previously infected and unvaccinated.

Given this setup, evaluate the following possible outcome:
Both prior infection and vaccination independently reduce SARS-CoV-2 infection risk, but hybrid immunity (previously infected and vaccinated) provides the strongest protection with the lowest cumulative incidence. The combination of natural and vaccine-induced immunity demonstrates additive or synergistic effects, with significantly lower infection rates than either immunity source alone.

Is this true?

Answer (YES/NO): NO